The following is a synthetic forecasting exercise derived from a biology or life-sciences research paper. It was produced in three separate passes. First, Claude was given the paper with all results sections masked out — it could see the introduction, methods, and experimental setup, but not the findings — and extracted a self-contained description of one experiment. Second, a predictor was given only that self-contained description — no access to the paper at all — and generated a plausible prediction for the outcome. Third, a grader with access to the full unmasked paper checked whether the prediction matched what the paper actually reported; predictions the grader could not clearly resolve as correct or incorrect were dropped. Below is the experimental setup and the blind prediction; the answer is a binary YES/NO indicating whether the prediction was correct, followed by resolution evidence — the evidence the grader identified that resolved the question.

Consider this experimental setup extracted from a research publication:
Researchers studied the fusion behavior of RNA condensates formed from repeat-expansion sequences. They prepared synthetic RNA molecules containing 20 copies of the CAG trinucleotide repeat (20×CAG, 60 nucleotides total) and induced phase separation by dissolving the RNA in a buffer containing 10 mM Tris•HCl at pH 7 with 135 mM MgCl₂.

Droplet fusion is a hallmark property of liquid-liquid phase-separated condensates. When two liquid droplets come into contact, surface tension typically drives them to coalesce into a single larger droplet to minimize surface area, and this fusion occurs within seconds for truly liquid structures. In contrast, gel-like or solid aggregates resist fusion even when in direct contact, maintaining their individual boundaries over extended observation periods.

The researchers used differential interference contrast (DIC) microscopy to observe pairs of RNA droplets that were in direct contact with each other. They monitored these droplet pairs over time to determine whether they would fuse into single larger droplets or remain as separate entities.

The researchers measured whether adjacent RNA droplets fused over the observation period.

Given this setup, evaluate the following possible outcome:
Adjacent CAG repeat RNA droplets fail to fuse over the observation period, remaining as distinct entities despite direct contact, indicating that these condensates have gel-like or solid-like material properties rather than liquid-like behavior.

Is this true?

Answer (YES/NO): YES